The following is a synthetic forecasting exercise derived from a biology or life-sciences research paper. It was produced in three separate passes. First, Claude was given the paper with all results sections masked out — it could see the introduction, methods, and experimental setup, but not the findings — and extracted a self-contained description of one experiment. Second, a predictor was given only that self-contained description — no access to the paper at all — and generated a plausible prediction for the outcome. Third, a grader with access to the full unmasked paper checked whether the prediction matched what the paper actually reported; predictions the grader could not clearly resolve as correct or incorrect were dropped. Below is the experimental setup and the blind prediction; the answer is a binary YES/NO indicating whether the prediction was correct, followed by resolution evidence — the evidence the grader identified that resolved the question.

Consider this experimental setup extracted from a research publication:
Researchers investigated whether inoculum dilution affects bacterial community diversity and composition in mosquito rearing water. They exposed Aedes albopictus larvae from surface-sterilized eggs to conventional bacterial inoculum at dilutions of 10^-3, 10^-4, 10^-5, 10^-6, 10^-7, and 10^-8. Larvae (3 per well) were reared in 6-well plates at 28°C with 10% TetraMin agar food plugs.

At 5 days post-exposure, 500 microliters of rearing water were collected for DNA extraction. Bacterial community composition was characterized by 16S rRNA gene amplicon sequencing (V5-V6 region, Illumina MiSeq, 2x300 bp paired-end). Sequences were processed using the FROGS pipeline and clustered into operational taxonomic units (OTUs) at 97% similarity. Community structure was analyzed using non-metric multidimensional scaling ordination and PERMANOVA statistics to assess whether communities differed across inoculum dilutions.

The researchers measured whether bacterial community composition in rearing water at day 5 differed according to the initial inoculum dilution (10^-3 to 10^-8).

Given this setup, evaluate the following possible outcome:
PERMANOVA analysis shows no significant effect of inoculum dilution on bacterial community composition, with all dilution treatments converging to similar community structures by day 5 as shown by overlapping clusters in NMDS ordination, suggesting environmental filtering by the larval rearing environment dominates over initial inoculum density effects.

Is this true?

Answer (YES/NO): NO